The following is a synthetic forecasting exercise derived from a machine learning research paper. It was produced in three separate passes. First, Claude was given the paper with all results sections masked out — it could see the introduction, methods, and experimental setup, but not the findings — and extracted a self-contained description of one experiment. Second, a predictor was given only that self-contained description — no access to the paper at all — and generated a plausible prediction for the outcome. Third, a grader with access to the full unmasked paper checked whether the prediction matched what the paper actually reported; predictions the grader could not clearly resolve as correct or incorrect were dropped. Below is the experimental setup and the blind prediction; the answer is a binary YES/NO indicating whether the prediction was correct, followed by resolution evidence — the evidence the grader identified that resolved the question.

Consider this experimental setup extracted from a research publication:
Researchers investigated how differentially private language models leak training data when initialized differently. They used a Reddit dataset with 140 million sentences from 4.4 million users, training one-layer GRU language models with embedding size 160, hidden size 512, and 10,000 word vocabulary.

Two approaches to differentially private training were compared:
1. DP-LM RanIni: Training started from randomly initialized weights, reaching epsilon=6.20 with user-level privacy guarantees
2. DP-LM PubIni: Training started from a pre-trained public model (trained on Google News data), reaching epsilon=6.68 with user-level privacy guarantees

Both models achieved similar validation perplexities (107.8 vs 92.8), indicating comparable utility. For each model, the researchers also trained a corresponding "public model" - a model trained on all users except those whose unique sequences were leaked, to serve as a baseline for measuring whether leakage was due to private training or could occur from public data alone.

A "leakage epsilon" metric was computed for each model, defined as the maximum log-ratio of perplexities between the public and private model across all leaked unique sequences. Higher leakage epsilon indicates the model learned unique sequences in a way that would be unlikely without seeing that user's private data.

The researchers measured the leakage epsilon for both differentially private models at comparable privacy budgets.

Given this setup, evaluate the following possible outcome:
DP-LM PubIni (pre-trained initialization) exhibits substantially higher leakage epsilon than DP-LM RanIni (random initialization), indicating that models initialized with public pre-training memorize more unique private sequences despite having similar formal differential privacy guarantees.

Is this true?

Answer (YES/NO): YES